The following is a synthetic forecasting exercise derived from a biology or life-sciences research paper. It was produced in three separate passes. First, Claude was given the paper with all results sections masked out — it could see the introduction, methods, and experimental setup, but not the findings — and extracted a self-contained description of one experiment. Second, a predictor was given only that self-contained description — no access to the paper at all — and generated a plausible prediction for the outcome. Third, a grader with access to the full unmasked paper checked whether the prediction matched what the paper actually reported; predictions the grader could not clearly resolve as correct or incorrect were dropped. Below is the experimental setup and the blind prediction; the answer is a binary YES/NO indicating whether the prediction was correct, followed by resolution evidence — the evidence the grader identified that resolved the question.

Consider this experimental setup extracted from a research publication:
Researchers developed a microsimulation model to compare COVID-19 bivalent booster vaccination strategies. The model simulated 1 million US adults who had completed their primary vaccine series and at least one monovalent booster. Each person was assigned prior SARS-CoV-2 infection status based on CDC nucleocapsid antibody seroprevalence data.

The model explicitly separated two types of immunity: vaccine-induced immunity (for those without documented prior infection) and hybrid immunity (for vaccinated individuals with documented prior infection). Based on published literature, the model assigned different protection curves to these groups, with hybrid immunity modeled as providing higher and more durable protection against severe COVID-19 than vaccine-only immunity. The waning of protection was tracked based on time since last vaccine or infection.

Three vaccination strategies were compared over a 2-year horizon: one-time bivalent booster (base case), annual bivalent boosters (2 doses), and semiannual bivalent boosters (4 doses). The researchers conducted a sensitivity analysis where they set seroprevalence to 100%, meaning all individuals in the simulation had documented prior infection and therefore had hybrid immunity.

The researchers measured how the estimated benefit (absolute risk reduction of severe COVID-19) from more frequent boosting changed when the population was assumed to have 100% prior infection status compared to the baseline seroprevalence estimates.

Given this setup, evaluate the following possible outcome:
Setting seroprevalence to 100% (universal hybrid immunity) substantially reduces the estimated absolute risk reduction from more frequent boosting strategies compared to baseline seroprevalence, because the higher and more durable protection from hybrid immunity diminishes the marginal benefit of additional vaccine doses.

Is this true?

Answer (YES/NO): NO